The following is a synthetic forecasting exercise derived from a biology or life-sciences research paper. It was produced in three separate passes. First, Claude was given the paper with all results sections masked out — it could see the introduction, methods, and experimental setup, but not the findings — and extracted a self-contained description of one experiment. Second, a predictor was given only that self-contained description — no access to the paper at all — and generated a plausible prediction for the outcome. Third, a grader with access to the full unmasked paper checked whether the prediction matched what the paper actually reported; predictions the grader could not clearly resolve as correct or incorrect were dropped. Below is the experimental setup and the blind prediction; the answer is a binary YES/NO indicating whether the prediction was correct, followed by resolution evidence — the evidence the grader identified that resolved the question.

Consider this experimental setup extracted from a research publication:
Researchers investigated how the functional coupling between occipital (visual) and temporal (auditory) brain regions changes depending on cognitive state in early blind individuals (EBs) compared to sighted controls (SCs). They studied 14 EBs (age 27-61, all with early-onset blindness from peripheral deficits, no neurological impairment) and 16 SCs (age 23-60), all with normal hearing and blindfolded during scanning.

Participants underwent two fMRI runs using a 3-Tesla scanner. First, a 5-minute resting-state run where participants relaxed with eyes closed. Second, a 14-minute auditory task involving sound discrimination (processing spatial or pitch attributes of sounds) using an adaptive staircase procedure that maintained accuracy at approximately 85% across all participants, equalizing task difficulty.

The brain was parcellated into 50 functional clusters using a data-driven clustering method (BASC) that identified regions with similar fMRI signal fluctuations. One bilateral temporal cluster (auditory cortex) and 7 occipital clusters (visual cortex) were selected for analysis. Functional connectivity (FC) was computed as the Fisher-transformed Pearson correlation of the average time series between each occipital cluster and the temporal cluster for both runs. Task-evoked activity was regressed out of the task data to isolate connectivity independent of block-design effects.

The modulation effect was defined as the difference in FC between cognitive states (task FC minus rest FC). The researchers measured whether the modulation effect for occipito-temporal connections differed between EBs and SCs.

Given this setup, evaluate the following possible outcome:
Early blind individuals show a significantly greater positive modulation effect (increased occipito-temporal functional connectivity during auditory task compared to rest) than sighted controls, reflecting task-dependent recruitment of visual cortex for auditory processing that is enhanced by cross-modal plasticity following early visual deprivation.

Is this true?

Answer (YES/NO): YES